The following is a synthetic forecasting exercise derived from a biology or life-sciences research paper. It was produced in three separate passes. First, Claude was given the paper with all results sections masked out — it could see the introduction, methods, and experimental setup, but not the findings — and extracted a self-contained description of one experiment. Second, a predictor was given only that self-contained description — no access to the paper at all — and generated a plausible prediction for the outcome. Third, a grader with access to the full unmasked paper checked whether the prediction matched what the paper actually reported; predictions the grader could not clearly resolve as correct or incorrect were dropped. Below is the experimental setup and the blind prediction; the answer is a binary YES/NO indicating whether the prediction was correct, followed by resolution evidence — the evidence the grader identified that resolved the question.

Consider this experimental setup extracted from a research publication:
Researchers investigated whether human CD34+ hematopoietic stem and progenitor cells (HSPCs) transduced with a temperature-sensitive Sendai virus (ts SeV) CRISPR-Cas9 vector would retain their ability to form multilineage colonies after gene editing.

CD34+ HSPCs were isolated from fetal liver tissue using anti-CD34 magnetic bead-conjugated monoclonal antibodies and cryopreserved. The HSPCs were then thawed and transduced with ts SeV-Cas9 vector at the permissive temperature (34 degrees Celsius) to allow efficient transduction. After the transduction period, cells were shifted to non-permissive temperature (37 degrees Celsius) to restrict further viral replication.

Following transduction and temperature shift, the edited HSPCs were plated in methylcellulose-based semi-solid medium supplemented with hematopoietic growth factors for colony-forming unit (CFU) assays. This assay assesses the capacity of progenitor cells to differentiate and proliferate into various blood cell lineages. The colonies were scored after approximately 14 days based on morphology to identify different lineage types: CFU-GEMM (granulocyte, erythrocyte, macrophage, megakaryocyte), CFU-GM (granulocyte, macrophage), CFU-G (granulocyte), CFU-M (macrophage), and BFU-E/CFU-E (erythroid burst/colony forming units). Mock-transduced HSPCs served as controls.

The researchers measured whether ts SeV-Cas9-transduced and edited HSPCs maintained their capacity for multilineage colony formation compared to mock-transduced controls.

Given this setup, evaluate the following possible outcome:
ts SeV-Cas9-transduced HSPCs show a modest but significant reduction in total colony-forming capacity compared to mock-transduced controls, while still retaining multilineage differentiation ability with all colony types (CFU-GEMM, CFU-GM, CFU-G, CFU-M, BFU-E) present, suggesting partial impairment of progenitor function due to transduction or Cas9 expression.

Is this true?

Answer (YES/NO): YES